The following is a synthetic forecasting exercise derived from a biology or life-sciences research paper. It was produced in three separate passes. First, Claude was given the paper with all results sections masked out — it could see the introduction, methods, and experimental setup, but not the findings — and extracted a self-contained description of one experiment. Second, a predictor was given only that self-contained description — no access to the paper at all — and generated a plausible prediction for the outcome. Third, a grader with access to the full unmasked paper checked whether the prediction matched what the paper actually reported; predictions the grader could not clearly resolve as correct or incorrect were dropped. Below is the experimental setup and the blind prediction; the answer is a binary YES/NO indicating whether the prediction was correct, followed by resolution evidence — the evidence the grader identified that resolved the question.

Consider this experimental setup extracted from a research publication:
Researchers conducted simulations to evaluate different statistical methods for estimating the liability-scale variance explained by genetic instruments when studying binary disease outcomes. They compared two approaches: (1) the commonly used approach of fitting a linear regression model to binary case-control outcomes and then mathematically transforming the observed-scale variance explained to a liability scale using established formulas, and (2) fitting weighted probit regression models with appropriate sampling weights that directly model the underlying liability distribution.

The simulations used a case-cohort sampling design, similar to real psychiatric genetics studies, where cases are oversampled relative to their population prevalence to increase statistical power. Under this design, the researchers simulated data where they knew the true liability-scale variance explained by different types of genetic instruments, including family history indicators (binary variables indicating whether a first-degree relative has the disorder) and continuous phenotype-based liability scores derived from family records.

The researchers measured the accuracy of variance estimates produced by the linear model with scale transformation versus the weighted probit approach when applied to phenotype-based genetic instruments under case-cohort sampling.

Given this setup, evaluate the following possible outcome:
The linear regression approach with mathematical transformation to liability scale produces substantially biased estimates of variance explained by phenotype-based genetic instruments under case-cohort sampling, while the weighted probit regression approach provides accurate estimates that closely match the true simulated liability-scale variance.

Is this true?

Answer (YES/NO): YES